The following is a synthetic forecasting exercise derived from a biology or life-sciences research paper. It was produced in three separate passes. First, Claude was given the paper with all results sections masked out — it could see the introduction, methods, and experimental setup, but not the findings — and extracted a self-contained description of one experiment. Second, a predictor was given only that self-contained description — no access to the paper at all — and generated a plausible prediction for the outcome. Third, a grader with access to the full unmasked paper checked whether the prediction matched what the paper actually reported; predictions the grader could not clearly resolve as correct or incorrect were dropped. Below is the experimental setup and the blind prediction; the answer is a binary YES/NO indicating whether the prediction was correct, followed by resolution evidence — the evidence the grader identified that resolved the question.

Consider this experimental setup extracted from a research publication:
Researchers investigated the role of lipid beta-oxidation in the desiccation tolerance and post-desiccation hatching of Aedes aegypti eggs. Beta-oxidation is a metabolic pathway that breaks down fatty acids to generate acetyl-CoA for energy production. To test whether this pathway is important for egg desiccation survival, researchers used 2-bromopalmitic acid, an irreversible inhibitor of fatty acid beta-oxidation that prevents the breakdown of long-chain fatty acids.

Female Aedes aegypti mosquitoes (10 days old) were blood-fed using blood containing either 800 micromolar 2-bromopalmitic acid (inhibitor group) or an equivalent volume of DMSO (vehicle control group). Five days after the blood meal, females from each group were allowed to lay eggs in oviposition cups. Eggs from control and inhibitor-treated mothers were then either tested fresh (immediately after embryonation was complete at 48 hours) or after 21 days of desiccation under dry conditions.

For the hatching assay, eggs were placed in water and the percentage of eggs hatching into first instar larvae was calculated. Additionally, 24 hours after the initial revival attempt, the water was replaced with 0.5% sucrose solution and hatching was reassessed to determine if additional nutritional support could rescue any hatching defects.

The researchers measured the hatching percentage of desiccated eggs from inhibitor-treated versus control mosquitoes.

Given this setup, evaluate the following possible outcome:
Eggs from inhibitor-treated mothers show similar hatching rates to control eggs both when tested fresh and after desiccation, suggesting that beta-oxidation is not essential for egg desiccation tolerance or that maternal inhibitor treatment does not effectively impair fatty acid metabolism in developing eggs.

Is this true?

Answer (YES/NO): NO